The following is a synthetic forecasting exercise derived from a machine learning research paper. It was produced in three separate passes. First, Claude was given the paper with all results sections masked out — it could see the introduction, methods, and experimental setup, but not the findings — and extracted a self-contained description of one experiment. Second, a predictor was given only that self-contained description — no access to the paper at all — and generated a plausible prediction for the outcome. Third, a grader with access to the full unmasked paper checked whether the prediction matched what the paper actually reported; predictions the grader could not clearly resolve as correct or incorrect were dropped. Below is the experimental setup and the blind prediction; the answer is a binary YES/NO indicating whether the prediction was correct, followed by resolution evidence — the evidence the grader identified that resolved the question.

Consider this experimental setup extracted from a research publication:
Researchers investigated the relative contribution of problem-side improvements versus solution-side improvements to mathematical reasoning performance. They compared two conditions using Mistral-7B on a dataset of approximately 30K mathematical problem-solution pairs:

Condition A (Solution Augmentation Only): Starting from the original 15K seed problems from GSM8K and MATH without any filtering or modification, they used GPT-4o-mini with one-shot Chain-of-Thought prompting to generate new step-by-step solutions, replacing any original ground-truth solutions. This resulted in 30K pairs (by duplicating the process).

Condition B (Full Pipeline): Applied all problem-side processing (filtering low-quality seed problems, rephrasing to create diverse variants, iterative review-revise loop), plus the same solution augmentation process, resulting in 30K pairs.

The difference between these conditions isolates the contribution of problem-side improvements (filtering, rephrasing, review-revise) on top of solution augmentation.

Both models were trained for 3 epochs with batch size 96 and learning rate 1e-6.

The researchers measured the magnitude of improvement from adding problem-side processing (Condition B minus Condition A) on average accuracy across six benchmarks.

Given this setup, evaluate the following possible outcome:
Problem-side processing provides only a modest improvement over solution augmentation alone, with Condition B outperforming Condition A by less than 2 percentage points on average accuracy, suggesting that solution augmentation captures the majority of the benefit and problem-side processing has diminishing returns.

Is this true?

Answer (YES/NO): YES